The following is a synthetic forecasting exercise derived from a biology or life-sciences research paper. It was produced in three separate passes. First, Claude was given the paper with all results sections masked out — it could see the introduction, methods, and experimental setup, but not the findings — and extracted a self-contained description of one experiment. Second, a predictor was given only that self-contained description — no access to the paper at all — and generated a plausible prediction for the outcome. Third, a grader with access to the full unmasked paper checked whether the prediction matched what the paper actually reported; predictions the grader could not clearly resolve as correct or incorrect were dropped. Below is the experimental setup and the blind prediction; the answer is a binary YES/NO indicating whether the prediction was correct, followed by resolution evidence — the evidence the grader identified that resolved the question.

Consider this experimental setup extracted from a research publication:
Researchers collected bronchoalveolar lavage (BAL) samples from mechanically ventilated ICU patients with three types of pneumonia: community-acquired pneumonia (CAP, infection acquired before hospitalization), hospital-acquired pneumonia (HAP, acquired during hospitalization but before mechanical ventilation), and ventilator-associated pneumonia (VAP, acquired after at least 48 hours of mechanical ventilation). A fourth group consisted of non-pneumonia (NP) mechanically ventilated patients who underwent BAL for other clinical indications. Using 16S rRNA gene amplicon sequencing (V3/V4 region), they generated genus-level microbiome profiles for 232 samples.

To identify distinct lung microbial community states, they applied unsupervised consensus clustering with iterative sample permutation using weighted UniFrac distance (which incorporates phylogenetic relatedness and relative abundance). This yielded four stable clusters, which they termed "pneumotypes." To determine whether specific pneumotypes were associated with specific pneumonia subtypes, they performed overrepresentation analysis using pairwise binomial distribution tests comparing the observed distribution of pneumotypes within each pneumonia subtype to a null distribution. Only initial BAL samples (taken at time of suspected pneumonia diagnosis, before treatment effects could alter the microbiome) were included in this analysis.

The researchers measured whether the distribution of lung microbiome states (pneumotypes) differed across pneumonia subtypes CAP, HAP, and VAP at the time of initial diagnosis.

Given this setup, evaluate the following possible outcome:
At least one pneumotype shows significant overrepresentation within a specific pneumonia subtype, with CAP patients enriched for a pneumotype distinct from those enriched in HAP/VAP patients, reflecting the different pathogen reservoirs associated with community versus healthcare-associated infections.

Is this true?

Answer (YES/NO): NO